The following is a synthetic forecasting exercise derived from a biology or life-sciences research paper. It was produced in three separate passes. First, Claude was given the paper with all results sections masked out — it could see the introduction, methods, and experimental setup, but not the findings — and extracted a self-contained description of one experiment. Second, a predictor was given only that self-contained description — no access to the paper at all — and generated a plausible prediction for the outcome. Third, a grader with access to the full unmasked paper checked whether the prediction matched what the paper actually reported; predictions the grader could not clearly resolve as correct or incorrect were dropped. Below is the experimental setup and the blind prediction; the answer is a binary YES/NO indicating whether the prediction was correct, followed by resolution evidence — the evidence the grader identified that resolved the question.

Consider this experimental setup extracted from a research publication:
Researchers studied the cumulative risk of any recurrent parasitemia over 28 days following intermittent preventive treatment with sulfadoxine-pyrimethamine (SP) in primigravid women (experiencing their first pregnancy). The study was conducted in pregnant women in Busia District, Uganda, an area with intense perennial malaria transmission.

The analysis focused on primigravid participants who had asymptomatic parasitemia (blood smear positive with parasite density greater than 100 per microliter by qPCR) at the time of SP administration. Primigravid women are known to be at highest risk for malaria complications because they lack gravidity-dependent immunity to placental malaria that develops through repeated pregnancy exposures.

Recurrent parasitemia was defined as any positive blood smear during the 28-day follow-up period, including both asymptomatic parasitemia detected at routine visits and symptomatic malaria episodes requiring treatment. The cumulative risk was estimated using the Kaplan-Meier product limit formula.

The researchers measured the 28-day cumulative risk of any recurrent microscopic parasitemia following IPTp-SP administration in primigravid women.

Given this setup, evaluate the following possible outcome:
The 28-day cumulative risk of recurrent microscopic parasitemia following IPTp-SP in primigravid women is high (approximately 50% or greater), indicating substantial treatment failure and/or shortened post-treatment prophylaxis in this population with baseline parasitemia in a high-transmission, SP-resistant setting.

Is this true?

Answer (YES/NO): YES